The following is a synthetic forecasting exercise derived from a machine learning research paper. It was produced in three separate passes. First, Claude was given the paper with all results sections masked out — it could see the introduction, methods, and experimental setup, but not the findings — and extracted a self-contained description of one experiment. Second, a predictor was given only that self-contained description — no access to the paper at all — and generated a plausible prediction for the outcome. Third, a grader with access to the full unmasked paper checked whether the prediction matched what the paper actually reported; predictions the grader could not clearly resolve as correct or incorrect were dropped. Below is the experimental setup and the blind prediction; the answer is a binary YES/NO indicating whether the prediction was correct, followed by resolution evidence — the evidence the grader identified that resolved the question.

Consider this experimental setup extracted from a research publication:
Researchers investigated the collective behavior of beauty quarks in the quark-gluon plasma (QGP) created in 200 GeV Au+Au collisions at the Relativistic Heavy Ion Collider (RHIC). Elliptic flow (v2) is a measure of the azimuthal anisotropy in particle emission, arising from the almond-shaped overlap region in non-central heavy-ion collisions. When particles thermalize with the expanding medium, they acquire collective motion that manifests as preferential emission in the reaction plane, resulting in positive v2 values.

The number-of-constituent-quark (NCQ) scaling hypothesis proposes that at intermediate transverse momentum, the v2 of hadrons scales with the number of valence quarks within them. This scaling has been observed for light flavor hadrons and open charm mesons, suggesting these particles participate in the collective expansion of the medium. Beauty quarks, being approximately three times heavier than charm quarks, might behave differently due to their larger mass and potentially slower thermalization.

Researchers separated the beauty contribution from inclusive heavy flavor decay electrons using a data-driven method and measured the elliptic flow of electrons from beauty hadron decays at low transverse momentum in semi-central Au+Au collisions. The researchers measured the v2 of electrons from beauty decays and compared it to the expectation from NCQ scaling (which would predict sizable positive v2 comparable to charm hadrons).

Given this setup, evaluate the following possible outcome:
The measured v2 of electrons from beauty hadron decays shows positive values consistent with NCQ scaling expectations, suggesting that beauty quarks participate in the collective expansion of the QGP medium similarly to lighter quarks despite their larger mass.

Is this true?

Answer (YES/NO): NO